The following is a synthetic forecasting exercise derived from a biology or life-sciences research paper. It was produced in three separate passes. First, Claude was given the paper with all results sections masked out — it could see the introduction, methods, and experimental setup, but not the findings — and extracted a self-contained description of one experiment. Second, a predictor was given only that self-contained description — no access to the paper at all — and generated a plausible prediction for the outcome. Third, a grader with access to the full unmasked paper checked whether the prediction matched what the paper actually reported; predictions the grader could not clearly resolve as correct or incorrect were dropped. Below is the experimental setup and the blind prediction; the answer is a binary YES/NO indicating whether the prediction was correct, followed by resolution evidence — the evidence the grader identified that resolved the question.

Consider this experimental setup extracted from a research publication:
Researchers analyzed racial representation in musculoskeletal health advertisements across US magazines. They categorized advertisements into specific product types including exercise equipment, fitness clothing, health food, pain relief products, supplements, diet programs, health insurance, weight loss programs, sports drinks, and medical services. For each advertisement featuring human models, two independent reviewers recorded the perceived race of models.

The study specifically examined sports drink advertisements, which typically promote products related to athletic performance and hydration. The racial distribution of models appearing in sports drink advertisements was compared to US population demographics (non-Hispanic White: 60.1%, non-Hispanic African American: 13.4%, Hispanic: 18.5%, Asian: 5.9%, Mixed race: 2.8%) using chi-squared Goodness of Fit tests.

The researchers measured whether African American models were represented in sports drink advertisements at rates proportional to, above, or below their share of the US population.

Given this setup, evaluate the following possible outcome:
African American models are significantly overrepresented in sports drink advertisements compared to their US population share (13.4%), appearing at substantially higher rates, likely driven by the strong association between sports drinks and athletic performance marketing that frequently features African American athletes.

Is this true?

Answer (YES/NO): YES